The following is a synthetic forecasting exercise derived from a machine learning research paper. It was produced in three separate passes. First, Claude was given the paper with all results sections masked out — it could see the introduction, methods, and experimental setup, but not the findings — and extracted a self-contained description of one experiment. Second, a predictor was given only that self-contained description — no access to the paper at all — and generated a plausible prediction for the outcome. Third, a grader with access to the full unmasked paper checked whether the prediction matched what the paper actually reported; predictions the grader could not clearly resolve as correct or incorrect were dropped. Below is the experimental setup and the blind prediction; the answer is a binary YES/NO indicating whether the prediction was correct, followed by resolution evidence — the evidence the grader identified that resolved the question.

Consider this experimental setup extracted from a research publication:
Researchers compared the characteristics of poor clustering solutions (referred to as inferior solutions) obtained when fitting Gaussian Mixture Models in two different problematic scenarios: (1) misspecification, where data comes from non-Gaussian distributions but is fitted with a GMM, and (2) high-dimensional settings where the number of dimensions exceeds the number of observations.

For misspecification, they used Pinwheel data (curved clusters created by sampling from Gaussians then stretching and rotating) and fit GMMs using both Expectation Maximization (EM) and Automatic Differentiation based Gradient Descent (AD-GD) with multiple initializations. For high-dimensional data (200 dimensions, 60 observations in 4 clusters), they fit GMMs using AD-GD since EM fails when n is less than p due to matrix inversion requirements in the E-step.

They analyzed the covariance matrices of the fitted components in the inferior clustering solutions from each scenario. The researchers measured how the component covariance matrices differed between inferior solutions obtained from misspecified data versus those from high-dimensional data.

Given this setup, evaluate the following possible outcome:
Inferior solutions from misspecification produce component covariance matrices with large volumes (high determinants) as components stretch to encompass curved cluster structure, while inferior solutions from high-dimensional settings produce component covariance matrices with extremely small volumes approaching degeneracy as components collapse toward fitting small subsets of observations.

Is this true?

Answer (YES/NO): NO